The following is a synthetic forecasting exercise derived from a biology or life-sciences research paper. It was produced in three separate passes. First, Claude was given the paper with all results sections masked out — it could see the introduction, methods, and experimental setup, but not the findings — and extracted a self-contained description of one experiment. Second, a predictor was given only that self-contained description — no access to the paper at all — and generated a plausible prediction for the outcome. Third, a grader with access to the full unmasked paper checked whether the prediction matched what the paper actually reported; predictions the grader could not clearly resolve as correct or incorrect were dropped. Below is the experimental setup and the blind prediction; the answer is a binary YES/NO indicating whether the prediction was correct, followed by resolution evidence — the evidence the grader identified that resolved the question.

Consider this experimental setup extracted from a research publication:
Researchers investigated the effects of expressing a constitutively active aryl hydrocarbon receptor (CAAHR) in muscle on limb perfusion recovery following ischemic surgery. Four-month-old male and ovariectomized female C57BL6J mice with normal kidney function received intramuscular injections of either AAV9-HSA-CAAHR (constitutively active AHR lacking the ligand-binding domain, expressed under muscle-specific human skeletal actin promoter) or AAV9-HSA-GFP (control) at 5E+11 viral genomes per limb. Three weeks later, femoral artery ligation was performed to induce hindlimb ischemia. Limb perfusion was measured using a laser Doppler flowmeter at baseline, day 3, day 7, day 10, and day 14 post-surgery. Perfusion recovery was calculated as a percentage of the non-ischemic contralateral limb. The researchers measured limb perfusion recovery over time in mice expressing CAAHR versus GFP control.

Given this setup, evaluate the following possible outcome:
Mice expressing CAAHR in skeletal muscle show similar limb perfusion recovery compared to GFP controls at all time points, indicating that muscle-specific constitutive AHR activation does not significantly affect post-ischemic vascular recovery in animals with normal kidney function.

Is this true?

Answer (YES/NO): YES